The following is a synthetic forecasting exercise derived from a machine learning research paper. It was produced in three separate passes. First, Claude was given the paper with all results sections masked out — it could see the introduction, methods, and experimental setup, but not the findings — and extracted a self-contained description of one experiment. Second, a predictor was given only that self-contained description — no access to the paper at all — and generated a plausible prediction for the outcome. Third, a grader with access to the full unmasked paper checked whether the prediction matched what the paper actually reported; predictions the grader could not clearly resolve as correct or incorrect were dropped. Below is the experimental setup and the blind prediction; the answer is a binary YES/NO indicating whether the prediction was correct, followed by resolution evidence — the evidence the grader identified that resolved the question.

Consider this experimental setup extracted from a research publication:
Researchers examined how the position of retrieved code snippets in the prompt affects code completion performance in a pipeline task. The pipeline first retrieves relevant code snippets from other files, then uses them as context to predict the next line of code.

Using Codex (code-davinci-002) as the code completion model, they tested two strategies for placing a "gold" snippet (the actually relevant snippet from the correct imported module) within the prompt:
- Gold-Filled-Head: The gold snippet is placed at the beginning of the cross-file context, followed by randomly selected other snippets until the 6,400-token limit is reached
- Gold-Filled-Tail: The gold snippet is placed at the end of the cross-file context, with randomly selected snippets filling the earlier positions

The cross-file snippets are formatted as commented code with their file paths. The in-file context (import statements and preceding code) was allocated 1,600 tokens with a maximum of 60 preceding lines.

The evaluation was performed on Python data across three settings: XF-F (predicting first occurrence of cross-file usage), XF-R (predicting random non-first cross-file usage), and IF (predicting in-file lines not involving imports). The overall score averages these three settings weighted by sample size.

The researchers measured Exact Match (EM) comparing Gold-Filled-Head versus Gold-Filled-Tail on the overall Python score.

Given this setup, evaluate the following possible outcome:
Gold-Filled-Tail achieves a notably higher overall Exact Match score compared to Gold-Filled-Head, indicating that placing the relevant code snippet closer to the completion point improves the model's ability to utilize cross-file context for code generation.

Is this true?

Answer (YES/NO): NO